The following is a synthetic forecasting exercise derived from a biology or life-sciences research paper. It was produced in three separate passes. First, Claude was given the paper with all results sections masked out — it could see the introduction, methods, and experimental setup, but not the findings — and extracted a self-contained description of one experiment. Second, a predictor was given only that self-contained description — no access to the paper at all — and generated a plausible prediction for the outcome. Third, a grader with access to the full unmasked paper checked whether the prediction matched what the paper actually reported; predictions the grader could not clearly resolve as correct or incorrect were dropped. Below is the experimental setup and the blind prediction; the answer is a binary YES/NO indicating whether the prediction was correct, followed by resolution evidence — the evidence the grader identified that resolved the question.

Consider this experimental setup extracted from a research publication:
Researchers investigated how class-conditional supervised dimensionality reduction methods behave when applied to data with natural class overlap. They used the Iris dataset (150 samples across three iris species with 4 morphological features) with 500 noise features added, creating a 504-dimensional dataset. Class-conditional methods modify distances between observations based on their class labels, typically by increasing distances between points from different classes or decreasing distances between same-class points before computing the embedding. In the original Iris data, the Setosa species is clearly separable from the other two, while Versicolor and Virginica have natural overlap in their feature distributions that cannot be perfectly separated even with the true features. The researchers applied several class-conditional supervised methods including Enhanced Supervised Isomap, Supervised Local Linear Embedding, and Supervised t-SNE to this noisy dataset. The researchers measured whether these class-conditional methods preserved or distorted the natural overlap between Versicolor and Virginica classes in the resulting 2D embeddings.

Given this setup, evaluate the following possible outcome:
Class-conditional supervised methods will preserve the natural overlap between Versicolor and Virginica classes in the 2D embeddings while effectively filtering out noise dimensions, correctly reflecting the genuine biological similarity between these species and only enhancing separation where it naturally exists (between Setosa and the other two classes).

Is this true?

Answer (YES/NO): NO